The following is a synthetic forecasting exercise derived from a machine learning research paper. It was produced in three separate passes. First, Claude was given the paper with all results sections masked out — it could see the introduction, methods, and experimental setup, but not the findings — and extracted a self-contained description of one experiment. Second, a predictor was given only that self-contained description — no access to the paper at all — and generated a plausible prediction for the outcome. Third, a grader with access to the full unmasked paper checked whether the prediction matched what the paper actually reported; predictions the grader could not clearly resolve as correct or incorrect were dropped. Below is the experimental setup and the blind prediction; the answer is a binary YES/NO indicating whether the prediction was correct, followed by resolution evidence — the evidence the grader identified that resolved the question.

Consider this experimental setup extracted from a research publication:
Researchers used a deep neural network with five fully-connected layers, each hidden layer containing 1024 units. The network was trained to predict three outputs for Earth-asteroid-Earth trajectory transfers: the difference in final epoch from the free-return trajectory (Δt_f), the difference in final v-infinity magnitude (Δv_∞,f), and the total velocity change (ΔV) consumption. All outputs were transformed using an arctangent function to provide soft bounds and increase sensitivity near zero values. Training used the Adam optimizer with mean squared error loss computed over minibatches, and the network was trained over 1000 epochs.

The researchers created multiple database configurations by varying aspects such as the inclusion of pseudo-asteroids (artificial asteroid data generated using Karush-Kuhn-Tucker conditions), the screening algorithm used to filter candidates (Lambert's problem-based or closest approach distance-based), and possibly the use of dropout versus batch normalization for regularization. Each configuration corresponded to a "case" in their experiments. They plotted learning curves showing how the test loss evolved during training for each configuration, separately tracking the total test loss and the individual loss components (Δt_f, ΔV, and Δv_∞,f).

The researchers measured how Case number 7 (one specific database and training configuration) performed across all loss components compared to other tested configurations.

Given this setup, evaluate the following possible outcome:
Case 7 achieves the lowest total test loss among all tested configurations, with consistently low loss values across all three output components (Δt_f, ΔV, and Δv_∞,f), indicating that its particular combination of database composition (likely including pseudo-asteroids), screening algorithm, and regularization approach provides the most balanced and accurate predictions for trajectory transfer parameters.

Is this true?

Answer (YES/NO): YES